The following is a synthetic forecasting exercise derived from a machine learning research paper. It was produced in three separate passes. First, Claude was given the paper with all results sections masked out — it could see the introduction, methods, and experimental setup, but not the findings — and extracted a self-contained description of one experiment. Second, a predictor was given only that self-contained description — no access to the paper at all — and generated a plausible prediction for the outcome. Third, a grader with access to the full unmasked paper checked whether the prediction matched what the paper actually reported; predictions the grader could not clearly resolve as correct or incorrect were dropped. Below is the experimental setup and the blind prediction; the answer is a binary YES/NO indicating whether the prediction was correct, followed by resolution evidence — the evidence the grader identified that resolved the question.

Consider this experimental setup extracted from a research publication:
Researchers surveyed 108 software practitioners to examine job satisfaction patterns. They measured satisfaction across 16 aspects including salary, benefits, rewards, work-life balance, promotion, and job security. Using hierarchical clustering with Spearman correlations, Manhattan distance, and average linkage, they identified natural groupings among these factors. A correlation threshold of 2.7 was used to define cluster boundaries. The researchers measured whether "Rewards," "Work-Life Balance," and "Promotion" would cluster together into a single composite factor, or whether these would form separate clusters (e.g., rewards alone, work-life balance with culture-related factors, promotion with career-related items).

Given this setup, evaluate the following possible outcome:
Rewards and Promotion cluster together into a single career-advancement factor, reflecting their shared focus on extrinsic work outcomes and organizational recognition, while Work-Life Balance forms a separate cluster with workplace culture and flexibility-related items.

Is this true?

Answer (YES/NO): NO